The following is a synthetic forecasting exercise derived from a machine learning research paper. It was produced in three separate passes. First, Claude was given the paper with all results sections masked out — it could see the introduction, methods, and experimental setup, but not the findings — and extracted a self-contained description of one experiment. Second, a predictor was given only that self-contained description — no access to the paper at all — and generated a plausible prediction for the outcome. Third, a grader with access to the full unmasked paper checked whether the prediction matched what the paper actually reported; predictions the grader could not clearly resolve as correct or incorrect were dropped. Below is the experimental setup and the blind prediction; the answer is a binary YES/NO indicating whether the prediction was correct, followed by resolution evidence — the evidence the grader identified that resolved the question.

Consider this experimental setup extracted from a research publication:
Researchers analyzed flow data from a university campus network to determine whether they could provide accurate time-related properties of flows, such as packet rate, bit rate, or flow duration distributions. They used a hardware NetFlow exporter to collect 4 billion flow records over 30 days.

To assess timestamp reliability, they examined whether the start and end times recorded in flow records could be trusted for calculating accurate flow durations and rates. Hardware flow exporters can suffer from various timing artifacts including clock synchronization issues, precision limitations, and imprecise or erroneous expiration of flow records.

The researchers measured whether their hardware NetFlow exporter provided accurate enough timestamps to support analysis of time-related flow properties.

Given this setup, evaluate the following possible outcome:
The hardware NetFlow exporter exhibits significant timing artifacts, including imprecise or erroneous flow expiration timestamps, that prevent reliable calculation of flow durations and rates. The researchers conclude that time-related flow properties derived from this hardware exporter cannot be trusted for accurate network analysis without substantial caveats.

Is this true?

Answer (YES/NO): YES